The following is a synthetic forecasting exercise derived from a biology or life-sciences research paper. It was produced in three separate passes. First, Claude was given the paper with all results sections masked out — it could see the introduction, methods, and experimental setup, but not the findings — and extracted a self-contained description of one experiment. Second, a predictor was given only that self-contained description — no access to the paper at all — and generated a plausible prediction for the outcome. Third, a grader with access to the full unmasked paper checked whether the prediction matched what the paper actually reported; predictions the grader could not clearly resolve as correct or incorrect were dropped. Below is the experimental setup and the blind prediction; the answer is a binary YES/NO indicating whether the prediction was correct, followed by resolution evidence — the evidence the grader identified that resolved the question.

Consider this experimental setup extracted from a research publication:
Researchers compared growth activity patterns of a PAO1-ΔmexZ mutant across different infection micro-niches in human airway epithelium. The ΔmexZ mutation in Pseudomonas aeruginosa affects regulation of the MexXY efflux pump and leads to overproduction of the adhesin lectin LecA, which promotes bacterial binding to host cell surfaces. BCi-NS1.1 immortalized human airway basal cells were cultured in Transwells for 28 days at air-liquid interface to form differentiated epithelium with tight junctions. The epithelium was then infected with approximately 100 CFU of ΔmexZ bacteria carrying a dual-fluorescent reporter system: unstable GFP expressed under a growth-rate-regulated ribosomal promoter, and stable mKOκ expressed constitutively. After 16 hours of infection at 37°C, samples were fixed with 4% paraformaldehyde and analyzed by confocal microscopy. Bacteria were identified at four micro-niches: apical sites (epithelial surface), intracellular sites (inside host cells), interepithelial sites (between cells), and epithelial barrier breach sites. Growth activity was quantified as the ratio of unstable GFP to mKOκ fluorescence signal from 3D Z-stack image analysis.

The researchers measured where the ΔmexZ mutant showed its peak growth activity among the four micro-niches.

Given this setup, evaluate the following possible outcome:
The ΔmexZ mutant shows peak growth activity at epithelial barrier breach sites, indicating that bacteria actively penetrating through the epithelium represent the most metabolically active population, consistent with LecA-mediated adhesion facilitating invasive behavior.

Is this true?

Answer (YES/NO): NO